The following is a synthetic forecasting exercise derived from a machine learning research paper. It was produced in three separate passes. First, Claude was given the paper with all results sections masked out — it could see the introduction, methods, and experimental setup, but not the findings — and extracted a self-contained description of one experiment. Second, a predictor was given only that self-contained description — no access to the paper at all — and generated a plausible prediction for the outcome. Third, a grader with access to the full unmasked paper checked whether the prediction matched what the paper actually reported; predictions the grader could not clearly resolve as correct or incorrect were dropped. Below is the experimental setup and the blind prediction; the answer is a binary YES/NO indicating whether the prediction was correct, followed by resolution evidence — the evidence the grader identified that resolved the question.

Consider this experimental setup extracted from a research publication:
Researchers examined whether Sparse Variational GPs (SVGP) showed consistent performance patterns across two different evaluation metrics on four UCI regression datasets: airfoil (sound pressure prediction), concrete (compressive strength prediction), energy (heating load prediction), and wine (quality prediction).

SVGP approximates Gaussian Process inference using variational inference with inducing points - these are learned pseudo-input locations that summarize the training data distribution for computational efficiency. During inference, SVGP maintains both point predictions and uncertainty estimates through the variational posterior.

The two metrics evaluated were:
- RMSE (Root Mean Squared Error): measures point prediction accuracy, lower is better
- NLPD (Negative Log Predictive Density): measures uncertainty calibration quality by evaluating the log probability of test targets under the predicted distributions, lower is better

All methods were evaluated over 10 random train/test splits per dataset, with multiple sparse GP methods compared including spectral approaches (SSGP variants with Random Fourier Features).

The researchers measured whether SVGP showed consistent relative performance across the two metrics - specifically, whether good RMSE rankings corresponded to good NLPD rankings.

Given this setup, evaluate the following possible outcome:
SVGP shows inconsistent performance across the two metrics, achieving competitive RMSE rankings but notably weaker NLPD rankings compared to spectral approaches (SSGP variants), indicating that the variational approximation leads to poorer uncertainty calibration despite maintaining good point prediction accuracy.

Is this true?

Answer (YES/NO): NO